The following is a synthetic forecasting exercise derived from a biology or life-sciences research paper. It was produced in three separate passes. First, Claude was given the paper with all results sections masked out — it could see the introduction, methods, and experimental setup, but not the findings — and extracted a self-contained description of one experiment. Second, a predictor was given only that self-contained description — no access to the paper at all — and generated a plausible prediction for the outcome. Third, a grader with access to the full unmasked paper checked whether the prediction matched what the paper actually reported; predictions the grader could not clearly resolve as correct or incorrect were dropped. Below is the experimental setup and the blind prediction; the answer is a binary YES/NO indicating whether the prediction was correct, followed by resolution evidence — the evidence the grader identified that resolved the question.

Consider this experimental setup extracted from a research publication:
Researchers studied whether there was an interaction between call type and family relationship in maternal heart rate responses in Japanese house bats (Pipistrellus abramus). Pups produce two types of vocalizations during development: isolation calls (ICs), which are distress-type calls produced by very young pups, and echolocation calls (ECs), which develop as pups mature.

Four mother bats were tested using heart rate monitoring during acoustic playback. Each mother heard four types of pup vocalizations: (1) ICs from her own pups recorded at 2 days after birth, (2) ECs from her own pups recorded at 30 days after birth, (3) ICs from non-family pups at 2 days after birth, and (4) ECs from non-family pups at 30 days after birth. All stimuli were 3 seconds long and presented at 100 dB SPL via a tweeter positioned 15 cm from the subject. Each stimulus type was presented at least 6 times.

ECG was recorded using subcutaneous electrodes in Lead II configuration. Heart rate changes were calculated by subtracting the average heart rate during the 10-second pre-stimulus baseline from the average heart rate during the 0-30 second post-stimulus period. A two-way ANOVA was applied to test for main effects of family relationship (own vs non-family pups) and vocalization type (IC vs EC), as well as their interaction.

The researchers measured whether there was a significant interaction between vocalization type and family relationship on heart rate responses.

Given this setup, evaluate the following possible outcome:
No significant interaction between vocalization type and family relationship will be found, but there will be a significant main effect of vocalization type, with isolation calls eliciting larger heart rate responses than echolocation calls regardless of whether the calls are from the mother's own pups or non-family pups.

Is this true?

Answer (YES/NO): NO